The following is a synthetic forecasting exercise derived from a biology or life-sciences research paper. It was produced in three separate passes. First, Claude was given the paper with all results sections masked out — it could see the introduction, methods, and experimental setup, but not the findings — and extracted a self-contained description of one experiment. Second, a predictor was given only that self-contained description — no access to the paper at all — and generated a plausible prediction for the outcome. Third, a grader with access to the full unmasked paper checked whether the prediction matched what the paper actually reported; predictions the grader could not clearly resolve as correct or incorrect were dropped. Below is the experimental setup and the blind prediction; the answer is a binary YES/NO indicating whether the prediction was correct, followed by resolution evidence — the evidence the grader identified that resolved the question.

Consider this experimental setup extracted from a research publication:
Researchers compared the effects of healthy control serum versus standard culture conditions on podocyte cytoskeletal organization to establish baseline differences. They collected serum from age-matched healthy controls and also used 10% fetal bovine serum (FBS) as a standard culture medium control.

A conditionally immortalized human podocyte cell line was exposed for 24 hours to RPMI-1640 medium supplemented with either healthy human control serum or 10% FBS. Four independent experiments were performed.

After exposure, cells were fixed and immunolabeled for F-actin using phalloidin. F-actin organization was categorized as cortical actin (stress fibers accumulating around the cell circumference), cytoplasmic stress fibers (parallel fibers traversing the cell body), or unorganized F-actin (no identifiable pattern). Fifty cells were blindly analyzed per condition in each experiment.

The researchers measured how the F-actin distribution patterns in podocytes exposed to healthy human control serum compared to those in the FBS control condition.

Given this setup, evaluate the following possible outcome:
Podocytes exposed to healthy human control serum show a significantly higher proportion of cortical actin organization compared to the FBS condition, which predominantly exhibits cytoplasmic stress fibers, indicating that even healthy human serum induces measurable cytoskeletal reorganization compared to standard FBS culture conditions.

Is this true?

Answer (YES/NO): NO